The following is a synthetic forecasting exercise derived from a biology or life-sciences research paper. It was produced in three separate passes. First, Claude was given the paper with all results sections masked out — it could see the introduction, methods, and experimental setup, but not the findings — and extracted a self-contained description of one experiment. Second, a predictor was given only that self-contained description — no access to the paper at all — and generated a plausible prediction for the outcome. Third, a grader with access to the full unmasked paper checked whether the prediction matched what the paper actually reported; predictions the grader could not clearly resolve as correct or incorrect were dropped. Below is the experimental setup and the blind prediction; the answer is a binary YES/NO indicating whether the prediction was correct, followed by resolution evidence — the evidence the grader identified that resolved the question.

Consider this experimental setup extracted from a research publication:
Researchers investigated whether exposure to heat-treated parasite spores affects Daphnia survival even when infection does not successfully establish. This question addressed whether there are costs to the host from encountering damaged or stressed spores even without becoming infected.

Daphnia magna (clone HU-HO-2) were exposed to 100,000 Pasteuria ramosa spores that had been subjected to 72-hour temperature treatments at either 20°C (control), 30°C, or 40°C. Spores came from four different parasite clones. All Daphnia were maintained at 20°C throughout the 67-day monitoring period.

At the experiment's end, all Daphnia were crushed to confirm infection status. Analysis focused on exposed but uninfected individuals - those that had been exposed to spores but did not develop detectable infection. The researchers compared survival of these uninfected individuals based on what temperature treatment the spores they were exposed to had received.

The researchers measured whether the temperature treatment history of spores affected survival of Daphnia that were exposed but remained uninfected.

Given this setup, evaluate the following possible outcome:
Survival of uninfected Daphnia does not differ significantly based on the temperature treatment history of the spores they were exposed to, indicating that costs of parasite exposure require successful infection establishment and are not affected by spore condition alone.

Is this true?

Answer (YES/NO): NO